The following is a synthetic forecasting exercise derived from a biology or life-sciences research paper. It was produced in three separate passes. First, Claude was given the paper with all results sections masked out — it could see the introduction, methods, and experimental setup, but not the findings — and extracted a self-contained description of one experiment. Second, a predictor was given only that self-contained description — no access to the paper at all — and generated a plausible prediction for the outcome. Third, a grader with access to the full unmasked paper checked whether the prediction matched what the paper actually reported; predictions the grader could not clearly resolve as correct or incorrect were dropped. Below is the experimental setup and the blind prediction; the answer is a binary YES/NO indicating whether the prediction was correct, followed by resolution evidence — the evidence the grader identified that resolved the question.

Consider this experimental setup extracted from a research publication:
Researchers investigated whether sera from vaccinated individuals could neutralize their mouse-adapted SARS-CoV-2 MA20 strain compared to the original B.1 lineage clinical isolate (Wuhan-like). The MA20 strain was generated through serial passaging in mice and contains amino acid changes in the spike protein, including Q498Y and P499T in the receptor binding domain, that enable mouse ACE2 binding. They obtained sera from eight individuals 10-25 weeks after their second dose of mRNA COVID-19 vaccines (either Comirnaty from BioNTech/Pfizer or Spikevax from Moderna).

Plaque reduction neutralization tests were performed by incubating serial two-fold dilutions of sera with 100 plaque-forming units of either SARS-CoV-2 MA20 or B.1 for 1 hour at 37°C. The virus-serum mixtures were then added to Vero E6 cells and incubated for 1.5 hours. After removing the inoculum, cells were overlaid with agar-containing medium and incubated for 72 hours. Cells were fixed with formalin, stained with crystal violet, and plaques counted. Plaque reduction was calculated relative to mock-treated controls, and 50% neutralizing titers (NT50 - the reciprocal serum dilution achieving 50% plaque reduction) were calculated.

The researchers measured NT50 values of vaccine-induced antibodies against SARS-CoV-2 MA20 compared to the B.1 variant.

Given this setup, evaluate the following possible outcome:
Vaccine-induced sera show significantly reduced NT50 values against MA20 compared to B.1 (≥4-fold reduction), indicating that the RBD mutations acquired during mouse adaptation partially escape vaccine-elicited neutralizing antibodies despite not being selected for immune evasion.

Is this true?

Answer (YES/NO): NO